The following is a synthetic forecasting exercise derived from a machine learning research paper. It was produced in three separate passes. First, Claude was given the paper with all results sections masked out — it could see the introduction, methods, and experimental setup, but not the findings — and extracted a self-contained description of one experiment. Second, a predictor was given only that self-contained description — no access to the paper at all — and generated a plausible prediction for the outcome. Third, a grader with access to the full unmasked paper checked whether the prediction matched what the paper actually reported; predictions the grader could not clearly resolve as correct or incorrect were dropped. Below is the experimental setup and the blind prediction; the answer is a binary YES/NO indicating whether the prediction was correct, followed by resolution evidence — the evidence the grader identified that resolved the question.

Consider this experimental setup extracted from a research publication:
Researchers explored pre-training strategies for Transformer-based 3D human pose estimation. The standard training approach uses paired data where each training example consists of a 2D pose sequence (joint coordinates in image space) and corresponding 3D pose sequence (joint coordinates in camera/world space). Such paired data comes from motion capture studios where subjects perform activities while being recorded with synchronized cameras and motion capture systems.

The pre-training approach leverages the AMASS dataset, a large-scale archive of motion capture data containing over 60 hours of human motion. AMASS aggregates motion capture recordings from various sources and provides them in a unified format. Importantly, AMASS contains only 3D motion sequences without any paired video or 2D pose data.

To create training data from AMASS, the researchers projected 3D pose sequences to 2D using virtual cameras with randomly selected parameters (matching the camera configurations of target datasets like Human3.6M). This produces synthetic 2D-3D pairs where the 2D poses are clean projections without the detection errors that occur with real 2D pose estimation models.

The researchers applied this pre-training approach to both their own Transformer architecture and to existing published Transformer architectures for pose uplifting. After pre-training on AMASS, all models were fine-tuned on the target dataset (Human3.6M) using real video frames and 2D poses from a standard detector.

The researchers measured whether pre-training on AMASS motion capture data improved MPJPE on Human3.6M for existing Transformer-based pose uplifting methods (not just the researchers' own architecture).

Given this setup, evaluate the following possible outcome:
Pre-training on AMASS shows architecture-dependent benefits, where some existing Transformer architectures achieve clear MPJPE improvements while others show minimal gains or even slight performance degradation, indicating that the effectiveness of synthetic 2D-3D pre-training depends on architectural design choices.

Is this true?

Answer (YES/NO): NO